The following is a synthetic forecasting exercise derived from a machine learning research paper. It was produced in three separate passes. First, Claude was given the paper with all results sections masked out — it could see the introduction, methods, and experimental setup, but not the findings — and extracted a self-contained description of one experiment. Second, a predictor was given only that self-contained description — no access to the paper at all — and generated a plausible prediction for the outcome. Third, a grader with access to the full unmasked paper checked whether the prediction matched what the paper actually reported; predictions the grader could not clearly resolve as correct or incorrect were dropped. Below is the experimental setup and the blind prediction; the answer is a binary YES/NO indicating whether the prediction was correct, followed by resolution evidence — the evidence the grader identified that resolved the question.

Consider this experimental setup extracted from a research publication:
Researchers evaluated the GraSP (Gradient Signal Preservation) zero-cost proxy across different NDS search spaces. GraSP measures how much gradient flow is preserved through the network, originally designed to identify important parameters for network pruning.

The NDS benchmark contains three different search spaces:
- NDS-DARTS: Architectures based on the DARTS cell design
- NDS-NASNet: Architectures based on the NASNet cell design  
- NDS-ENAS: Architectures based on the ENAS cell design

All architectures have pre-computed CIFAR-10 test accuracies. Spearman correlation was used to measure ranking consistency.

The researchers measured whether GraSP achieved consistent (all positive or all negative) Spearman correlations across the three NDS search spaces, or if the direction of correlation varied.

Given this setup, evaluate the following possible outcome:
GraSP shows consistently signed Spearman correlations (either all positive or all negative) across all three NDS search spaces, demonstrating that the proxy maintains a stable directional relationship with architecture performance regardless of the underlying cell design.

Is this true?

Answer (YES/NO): NO